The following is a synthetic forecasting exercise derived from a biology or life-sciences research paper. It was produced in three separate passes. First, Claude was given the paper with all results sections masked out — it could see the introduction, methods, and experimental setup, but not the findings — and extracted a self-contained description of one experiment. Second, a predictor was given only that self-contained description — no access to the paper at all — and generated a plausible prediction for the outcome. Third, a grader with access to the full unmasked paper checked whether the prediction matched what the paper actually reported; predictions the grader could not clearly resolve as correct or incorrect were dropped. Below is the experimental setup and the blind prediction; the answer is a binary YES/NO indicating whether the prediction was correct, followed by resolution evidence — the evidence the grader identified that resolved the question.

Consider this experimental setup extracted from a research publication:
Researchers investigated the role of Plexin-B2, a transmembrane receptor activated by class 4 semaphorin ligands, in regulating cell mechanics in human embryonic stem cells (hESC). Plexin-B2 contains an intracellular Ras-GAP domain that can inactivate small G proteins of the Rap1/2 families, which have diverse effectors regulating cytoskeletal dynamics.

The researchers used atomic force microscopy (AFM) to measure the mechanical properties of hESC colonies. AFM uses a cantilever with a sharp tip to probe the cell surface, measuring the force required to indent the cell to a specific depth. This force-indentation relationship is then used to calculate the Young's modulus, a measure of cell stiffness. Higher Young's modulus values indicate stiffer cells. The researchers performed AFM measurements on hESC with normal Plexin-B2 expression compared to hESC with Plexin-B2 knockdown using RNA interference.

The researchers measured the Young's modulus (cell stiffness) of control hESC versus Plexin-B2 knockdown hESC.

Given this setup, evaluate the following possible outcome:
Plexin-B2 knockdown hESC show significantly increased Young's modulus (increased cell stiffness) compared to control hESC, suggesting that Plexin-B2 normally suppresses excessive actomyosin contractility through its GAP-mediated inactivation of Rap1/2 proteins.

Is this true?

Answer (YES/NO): NO